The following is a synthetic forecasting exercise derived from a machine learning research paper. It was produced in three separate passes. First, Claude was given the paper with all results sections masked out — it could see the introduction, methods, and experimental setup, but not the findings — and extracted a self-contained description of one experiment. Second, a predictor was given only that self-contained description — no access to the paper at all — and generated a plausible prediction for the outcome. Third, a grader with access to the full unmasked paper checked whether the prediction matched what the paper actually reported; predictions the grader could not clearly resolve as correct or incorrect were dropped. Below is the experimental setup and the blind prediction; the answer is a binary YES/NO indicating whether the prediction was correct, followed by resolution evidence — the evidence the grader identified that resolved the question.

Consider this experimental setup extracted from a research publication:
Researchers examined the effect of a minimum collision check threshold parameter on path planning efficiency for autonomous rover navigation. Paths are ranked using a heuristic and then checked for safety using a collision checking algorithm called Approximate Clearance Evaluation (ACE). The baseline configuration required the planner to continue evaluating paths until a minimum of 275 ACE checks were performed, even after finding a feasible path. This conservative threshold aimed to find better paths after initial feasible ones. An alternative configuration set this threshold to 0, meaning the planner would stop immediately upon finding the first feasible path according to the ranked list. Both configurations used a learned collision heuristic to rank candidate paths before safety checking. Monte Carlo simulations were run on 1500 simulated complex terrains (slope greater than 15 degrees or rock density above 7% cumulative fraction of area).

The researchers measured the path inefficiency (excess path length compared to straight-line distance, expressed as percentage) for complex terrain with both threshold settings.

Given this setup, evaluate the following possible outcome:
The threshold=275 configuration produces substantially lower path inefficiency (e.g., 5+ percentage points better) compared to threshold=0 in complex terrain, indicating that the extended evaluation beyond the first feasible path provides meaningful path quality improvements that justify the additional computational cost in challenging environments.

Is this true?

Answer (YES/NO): NO